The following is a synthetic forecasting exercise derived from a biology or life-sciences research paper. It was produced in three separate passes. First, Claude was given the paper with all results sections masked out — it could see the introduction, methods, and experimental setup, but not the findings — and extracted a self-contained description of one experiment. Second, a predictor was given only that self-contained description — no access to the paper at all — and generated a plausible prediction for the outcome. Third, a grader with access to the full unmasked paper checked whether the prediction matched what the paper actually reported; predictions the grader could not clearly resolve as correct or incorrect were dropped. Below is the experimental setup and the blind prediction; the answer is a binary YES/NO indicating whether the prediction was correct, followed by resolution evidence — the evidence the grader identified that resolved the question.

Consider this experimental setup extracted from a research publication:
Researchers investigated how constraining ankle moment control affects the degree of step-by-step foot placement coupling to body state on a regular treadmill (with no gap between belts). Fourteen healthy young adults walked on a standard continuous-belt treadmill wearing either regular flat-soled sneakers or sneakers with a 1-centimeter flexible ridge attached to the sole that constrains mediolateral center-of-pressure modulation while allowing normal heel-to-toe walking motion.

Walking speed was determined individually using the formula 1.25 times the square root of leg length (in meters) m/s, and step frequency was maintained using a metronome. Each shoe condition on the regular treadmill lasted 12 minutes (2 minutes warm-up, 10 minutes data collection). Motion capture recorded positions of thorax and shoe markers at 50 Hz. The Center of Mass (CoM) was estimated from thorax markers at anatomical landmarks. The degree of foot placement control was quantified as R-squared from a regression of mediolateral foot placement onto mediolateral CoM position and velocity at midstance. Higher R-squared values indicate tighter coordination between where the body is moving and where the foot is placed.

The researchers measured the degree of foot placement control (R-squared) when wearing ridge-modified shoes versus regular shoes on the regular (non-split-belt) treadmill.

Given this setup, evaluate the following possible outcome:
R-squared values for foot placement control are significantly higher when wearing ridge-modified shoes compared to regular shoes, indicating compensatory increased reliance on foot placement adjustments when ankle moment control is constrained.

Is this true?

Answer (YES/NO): YES